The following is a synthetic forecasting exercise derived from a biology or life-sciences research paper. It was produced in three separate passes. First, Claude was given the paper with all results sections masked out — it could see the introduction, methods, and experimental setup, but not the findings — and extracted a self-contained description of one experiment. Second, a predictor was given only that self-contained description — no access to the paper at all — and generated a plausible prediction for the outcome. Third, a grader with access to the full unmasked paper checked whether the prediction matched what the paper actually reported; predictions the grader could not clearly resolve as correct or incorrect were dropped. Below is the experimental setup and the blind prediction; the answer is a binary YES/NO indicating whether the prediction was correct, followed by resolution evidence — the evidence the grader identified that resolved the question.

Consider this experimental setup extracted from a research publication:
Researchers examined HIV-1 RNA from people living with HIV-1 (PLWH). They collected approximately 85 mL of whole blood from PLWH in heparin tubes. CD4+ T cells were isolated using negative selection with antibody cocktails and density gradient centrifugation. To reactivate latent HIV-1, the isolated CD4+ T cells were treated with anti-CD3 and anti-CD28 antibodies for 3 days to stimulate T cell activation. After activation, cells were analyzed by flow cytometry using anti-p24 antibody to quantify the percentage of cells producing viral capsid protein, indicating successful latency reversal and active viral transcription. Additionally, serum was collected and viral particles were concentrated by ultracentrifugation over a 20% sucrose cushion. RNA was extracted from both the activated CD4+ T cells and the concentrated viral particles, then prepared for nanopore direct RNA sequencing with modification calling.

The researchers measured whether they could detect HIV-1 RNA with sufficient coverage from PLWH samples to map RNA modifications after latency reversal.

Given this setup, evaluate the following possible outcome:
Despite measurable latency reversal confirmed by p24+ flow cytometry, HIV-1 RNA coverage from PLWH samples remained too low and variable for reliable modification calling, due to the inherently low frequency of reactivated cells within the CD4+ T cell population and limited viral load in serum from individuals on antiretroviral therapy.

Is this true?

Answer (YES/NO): NO